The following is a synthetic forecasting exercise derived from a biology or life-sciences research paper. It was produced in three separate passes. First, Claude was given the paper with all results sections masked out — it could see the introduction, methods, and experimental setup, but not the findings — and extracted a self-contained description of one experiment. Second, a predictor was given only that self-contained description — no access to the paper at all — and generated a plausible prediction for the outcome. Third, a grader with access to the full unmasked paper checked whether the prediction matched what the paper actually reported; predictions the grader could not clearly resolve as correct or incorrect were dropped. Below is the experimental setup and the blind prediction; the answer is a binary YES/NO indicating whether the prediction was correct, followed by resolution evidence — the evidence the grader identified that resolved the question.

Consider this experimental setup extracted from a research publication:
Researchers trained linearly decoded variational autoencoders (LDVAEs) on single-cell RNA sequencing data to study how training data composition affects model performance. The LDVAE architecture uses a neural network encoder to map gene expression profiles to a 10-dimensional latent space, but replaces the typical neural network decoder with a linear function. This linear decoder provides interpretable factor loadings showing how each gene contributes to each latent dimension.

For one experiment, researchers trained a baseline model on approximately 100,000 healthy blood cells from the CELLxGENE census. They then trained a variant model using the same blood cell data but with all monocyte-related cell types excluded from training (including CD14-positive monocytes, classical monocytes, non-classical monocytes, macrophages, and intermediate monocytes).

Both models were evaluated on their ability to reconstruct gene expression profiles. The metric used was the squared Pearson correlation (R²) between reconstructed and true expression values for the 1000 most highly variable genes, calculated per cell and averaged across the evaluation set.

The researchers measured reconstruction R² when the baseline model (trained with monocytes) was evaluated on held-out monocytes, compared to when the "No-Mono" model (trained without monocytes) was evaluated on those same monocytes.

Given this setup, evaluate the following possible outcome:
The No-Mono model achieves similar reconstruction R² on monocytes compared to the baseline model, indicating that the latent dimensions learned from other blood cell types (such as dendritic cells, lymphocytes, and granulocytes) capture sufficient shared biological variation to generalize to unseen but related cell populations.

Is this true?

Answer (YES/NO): NO